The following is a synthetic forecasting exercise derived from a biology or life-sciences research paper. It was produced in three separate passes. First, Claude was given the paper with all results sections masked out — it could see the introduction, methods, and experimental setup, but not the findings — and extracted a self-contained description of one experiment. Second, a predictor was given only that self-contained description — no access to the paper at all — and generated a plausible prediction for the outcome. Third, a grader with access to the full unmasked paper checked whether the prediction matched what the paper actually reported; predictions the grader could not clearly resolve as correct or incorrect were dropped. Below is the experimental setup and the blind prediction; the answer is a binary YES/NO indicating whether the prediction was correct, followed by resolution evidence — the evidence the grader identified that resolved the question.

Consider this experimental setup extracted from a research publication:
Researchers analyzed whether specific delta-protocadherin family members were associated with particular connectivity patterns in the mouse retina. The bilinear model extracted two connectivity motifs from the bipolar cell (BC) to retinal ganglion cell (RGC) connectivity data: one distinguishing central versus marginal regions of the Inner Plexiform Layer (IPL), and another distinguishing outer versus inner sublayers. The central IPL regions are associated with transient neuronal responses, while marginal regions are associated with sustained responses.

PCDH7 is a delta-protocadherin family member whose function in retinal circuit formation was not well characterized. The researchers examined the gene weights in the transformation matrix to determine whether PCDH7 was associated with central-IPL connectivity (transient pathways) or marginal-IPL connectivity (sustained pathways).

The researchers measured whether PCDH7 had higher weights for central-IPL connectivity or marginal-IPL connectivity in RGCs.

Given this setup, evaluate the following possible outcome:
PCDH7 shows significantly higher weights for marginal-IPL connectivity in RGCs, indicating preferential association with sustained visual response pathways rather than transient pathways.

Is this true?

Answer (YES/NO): NO